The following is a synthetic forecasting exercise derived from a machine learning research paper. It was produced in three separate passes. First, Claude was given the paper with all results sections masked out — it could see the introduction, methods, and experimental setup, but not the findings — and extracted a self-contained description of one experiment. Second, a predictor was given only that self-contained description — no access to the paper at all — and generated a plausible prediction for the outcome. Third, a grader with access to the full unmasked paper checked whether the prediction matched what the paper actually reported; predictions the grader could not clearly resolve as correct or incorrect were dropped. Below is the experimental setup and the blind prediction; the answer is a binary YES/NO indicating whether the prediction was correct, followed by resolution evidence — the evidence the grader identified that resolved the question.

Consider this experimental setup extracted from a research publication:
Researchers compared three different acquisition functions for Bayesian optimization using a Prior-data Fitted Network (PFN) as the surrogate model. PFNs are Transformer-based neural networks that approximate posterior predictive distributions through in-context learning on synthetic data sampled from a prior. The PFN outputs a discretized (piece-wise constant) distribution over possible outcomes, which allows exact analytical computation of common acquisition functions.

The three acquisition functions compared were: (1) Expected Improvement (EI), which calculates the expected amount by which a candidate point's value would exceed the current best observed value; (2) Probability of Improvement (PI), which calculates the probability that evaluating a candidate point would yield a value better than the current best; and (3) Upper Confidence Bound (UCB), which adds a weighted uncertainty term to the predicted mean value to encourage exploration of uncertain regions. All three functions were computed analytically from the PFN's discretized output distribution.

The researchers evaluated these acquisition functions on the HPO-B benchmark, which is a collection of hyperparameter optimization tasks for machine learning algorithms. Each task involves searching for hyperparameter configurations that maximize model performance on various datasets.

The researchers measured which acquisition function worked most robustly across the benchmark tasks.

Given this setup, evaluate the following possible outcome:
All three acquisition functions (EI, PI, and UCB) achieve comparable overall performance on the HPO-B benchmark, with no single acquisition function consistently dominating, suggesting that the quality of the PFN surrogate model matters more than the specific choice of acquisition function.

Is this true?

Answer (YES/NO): NO